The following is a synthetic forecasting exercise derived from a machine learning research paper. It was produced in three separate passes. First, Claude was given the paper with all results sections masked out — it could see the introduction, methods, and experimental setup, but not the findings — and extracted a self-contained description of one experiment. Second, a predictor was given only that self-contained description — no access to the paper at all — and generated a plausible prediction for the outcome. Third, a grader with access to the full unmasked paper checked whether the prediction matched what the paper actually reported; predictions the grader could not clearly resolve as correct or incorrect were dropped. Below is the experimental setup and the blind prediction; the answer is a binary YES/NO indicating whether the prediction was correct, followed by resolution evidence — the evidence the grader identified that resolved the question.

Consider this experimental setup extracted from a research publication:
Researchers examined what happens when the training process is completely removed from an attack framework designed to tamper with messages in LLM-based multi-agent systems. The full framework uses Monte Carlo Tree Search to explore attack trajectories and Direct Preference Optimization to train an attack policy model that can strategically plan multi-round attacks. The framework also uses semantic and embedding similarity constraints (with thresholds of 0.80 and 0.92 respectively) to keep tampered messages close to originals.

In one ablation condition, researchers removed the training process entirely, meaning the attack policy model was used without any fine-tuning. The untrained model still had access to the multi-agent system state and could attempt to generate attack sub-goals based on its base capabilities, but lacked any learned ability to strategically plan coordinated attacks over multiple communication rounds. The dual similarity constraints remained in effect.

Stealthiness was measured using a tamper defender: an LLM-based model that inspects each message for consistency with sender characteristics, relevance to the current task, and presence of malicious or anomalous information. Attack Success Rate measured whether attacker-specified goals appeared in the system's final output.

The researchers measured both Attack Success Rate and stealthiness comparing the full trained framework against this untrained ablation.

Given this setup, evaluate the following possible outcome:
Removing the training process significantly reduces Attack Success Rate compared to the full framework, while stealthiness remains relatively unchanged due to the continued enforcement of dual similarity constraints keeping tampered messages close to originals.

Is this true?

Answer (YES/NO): NO